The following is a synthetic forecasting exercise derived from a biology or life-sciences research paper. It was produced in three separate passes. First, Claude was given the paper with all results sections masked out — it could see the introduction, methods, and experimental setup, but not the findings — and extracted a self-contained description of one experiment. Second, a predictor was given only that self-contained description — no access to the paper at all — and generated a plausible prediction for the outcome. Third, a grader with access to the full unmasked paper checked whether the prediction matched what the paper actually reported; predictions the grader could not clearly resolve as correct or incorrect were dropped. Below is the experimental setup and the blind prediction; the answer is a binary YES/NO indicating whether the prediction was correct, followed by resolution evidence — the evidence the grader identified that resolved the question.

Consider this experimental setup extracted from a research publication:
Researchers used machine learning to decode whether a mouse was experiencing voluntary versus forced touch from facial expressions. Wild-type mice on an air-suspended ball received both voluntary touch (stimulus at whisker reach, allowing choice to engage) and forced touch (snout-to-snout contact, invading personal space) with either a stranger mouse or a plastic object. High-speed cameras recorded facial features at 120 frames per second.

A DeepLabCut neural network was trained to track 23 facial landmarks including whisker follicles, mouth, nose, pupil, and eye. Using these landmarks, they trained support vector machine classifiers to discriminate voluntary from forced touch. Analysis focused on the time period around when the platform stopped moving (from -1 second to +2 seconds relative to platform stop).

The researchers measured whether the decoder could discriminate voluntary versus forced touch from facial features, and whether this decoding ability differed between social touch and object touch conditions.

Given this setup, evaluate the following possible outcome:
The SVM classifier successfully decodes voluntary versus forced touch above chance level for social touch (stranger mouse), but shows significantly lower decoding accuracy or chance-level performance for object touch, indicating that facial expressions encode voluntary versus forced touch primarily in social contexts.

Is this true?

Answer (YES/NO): NO